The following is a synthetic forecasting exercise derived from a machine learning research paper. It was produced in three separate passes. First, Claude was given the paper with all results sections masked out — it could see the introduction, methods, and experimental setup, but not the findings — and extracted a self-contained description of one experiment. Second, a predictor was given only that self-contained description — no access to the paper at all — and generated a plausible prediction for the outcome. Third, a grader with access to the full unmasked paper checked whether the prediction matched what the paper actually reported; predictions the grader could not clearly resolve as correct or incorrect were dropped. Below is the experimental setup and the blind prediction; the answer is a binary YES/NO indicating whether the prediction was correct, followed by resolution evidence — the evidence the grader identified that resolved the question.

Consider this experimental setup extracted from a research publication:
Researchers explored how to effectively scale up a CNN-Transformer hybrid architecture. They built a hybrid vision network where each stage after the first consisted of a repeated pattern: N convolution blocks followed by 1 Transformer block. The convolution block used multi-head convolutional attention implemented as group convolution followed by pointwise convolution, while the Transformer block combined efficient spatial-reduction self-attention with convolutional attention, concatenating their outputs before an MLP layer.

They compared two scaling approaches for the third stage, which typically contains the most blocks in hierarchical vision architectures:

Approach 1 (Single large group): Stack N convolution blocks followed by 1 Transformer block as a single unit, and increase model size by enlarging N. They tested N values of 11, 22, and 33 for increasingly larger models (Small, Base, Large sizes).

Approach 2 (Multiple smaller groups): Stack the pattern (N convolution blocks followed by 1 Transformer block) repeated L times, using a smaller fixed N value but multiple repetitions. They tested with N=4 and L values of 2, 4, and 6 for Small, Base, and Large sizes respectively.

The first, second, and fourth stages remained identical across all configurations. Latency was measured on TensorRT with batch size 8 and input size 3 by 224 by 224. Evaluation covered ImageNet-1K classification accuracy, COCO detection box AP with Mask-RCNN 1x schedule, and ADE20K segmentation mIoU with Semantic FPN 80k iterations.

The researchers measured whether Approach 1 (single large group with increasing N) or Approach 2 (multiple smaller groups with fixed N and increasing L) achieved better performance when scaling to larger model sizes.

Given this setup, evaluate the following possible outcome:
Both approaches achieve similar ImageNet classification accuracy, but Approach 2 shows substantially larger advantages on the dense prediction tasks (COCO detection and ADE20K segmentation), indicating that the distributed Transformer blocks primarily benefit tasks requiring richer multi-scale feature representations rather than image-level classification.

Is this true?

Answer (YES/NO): NO